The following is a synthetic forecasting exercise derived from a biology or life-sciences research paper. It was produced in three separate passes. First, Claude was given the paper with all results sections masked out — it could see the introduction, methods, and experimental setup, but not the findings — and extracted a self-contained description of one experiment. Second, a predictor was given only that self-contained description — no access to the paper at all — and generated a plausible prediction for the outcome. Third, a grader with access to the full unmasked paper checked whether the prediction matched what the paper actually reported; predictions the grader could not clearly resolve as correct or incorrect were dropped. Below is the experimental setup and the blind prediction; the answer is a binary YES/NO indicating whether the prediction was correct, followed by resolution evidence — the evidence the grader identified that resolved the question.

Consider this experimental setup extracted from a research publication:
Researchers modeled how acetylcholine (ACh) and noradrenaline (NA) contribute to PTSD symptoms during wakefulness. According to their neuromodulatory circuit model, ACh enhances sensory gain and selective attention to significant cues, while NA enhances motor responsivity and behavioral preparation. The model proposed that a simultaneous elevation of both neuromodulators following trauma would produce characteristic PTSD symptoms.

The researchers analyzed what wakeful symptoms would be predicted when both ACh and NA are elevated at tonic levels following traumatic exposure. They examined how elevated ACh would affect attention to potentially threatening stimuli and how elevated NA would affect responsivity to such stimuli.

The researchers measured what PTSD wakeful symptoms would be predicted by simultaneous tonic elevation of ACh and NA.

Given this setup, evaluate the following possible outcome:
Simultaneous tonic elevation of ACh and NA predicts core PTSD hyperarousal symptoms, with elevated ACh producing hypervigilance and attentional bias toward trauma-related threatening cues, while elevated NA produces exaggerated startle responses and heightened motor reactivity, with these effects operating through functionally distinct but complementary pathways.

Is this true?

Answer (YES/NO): YES